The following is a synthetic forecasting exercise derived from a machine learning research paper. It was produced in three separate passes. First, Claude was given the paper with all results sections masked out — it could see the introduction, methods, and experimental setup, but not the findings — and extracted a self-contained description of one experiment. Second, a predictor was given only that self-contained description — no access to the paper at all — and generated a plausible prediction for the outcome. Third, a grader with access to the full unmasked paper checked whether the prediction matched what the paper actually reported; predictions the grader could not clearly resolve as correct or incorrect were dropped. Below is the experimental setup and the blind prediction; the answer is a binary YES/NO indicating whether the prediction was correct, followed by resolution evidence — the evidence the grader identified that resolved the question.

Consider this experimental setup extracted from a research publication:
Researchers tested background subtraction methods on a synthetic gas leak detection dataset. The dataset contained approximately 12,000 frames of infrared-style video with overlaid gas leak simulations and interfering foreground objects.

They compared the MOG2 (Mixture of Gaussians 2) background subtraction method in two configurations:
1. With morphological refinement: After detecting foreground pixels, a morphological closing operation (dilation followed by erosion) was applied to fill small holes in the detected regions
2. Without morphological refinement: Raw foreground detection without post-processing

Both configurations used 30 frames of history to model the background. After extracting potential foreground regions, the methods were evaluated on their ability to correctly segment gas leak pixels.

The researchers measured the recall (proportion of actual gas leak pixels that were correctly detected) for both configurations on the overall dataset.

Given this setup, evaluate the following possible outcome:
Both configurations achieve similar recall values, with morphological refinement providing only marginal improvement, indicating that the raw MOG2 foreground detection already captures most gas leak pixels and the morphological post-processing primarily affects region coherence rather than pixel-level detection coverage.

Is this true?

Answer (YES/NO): NO